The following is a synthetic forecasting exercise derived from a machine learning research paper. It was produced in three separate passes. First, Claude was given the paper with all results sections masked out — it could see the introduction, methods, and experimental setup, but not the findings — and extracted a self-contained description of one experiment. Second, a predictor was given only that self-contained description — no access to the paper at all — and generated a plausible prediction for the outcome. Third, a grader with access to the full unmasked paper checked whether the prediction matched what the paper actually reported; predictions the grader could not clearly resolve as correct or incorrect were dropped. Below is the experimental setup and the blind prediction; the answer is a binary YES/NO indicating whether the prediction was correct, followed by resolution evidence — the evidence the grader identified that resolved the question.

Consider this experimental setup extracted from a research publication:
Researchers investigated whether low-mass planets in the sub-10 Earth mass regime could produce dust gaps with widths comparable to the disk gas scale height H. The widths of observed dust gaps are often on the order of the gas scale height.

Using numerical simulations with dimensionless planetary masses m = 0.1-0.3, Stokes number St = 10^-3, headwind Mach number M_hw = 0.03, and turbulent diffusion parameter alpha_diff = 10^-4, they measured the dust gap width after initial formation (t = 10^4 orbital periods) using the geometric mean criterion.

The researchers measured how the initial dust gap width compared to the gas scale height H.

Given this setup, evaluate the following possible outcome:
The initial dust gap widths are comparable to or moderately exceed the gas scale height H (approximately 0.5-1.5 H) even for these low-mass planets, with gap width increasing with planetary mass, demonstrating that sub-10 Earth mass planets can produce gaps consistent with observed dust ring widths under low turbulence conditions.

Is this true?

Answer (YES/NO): YES